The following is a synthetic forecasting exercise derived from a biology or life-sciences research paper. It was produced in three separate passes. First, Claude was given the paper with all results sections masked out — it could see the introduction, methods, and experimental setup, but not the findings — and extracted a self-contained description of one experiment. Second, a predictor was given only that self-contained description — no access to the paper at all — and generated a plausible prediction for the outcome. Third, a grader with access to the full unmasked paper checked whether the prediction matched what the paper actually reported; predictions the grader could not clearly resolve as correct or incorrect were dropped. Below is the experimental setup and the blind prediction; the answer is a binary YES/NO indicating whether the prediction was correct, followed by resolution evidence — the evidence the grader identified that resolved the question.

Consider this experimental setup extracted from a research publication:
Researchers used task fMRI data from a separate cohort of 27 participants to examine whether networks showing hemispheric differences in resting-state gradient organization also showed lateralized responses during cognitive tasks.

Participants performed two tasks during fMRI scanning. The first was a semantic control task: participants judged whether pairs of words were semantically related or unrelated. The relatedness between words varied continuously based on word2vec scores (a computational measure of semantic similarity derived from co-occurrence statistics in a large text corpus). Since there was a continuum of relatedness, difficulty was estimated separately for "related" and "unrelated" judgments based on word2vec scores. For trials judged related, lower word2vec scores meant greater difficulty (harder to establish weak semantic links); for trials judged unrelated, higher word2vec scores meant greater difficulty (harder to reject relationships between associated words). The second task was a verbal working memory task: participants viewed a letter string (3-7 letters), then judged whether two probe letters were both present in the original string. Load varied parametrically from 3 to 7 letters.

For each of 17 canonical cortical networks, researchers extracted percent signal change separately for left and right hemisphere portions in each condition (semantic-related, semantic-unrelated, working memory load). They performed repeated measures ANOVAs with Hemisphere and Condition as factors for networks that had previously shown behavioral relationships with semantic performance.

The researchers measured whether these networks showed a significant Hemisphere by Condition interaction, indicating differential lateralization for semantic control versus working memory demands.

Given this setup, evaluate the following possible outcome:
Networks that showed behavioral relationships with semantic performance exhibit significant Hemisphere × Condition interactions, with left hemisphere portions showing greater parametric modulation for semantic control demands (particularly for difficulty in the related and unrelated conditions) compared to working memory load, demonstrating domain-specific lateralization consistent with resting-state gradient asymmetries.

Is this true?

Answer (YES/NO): YES